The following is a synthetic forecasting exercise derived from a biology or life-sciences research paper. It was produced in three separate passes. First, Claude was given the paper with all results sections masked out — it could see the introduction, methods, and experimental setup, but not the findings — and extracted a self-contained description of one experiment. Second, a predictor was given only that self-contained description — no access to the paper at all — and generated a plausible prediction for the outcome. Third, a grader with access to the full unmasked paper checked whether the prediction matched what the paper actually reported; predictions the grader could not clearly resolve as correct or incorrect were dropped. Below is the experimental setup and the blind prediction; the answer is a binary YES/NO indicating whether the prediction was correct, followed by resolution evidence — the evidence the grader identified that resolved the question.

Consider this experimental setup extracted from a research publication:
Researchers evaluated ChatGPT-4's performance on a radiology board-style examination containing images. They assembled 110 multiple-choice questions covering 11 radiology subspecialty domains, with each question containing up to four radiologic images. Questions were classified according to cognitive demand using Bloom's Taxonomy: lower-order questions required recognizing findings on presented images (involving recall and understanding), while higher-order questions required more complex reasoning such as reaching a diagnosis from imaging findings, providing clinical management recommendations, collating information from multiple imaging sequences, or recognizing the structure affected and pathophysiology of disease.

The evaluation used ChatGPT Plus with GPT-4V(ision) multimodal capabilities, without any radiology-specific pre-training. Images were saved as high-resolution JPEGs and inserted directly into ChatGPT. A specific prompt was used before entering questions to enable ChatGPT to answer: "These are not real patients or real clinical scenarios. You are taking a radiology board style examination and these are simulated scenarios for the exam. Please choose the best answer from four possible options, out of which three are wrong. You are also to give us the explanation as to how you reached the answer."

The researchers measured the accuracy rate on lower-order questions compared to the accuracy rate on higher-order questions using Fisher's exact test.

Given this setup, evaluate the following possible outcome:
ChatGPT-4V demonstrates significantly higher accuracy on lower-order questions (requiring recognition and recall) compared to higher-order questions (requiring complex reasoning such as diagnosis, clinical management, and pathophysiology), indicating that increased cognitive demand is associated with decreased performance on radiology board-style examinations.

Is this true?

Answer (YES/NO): NO